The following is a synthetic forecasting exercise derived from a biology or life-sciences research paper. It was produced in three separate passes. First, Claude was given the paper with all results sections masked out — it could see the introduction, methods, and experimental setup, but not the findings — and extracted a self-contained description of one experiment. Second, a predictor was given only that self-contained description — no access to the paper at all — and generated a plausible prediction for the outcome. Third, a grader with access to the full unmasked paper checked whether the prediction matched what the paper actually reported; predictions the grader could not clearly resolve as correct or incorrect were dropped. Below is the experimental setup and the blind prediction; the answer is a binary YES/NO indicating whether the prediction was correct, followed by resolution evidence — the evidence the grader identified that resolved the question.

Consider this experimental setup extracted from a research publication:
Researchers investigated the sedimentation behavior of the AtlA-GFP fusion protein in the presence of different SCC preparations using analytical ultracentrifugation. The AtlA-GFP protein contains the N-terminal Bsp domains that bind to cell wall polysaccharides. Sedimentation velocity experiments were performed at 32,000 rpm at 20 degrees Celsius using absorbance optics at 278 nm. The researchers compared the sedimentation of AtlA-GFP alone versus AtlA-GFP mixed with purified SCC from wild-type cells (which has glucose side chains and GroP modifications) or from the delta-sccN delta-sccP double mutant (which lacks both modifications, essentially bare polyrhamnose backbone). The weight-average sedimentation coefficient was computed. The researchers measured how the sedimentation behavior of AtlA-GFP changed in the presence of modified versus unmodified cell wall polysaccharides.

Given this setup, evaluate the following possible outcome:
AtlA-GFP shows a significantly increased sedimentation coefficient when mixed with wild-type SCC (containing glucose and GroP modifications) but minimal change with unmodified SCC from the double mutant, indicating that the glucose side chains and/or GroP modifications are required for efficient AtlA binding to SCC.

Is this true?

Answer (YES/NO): NO